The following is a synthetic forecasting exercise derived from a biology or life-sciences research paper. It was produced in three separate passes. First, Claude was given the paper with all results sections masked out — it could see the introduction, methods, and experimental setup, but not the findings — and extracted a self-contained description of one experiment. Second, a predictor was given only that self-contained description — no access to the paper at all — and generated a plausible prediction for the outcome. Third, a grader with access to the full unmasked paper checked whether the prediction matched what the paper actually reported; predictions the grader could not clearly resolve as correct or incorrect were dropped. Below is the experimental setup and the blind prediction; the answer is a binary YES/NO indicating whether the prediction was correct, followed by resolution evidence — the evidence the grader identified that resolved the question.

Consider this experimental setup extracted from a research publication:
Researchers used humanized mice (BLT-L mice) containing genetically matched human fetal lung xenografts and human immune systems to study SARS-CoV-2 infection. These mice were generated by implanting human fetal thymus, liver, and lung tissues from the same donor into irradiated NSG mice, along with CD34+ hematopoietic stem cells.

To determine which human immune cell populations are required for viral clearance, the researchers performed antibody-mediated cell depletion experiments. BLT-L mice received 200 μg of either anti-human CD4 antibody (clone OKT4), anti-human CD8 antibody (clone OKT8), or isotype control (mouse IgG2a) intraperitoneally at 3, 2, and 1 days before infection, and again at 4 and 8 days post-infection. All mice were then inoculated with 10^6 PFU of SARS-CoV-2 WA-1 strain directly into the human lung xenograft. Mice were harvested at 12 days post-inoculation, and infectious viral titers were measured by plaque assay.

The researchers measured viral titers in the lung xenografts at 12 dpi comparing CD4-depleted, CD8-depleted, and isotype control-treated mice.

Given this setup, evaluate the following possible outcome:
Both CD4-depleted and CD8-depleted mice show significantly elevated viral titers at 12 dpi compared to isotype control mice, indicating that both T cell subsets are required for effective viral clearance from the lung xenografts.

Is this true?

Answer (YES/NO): NO